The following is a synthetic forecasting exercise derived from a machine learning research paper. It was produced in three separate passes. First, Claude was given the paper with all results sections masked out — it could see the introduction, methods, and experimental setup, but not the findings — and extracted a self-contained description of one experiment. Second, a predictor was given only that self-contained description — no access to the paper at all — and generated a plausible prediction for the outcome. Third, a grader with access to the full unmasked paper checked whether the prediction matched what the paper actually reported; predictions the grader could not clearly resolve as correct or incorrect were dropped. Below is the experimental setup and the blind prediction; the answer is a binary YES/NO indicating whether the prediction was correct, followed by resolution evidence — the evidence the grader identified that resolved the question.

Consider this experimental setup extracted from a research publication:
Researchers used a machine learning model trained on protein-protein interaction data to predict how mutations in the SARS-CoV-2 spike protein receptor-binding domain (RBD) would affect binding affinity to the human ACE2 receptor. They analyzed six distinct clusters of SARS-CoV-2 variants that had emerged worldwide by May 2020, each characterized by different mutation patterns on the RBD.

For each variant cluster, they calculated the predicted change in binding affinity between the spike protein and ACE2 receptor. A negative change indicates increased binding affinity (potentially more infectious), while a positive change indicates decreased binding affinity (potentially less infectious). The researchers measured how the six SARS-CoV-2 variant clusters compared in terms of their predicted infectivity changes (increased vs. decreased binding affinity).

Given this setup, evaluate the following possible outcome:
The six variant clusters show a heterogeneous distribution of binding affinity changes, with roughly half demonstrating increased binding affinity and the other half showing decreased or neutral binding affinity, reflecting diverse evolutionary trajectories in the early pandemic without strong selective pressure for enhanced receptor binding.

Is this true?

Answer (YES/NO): NO